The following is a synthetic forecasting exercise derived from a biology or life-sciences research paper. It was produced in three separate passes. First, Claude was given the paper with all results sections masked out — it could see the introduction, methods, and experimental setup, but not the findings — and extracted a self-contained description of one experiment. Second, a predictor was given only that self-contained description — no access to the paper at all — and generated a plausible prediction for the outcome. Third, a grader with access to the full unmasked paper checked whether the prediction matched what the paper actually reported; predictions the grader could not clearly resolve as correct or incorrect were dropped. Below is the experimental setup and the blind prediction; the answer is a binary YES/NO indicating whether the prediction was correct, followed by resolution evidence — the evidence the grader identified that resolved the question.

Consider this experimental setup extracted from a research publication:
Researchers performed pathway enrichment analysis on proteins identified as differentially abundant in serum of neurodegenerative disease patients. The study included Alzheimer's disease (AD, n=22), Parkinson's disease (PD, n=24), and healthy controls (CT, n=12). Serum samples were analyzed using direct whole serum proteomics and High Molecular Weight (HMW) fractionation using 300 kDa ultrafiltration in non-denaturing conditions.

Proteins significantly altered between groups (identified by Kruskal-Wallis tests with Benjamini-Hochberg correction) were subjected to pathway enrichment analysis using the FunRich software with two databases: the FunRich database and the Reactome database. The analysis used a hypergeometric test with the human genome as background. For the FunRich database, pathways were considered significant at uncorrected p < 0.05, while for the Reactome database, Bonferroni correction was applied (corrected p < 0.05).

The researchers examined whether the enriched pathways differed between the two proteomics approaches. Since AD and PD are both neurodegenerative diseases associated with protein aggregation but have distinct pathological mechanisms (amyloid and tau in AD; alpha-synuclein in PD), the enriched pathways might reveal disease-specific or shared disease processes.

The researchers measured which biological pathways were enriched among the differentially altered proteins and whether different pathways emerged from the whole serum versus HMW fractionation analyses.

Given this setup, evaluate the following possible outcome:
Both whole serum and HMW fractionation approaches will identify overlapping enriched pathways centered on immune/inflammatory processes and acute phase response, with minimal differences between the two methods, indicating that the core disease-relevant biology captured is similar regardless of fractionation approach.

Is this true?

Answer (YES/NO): NO